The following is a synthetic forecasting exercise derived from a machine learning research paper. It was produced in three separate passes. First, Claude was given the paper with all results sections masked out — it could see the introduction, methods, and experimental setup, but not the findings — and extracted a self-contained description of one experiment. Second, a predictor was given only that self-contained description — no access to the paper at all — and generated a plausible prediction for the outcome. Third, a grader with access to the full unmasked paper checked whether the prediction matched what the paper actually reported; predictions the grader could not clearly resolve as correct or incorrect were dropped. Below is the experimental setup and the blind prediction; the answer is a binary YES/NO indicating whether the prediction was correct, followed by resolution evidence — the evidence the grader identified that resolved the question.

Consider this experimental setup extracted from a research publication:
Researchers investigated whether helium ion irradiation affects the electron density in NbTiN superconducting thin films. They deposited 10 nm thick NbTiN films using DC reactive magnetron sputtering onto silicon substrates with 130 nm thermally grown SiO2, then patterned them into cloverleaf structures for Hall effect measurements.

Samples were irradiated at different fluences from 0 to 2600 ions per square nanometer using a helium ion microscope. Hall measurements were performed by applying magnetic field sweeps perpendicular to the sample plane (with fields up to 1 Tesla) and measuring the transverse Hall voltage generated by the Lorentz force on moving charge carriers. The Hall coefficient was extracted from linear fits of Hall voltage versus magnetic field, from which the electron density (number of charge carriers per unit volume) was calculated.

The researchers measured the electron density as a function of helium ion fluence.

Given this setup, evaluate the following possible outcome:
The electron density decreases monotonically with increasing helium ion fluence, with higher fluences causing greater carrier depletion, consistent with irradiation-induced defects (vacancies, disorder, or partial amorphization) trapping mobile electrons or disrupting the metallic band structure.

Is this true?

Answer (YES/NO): NO